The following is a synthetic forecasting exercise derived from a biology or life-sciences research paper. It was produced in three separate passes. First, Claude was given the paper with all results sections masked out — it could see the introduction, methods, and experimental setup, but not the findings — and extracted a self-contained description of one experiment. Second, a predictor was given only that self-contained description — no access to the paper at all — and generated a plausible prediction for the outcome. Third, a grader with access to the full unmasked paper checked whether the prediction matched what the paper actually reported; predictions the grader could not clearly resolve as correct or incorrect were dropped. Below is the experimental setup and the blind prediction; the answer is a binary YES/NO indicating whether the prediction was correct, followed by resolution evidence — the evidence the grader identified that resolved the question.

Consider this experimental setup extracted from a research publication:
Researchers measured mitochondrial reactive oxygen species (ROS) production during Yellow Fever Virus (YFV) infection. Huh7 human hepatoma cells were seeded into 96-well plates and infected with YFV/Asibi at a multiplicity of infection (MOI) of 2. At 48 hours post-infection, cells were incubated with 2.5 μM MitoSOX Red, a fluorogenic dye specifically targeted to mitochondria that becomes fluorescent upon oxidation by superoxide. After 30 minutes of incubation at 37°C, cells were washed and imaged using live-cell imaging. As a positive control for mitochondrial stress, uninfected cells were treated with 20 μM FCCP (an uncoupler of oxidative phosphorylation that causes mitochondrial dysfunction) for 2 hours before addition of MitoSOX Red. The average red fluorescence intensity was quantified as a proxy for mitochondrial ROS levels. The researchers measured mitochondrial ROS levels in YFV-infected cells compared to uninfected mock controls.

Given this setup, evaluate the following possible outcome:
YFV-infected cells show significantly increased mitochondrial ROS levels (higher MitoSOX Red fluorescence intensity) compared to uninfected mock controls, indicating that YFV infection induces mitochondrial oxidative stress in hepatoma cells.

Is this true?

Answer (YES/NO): YES